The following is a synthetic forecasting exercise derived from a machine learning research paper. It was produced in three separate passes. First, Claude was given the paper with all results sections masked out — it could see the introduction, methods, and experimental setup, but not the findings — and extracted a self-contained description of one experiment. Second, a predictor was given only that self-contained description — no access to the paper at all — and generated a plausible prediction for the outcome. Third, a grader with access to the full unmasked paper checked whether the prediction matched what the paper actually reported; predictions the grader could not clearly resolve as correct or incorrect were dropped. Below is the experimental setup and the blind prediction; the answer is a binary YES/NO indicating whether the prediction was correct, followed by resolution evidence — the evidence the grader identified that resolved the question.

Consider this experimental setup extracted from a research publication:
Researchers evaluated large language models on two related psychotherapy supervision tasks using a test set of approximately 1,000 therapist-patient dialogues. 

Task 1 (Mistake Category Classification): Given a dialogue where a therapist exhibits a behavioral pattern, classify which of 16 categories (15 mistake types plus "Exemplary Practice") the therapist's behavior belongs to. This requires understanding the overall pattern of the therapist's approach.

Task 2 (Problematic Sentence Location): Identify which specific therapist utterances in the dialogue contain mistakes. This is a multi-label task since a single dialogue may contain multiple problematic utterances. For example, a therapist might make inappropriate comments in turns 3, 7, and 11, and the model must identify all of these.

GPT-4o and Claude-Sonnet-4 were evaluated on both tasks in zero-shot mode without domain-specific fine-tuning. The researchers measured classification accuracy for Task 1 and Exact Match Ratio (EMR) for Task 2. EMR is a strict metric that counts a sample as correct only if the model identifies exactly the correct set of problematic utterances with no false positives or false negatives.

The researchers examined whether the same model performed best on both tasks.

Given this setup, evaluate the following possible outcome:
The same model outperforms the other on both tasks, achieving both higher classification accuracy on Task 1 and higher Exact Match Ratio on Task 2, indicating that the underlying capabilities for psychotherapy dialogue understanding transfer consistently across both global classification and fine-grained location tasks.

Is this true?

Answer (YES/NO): NO